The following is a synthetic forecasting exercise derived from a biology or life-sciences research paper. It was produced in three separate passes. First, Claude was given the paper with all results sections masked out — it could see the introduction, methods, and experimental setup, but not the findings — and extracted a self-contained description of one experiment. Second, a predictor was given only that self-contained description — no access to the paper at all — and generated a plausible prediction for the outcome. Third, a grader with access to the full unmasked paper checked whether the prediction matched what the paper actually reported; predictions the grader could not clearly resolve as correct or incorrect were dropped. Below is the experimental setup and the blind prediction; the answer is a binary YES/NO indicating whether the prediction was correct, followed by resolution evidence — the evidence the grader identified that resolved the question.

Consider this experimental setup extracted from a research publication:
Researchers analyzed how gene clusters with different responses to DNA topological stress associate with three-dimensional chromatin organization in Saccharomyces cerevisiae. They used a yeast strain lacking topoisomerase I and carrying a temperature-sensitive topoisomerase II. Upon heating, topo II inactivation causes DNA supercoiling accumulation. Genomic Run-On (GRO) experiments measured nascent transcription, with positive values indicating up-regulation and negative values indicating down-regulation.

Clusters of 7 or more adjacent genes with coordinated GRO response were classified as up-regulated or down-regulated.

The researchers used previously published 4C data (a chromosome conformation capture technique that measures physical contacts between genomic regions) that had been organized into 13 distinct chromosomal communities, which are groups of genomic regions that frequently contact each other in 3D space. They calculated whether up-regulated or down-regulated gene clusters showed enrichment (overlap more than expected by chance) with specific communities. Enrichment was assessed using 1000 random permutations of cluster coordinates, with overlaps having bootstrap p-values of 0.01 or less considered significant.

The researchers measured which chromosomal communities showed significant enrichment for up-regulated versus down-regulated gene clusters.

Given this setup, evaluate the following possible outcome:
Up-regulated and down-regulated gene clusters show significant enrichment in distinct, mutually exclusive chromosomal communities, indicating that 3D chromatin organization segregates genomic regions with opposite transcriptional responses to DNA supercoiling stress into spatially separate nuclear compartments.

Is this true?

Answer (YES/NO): YES